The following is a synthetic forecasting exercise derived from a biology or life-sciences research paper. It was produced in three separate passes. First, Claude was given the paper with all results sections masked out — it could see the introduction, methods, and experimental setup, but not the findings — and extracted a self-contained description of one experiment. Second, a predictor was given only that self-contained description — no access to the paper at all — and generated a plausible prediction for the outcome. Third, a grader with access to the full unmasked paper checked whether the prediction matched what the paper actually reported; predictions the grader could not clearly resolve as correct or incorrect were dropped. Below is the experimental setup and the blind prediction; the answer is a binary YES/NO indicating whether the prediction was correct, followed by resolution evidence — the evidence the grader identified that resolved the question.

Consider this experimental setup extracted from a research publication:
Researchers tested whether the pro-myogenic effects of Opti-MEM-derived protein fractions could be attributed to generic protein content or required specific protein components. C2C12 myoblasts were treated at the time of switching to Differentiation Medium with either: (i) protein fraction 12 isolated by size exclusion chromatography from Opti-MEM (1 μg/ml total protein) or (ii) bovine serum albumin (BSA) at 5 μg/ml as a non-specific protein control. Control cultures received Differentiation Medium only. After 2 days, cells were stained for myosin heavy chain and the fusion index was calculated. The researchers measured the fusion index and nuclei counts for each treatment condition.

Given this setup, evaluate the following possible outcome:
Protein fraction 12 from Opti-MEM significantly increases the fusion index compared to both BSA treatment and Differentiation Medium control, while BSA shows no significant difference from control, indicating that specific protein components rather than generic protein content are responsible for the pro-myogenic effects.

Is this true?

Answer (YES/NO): YES